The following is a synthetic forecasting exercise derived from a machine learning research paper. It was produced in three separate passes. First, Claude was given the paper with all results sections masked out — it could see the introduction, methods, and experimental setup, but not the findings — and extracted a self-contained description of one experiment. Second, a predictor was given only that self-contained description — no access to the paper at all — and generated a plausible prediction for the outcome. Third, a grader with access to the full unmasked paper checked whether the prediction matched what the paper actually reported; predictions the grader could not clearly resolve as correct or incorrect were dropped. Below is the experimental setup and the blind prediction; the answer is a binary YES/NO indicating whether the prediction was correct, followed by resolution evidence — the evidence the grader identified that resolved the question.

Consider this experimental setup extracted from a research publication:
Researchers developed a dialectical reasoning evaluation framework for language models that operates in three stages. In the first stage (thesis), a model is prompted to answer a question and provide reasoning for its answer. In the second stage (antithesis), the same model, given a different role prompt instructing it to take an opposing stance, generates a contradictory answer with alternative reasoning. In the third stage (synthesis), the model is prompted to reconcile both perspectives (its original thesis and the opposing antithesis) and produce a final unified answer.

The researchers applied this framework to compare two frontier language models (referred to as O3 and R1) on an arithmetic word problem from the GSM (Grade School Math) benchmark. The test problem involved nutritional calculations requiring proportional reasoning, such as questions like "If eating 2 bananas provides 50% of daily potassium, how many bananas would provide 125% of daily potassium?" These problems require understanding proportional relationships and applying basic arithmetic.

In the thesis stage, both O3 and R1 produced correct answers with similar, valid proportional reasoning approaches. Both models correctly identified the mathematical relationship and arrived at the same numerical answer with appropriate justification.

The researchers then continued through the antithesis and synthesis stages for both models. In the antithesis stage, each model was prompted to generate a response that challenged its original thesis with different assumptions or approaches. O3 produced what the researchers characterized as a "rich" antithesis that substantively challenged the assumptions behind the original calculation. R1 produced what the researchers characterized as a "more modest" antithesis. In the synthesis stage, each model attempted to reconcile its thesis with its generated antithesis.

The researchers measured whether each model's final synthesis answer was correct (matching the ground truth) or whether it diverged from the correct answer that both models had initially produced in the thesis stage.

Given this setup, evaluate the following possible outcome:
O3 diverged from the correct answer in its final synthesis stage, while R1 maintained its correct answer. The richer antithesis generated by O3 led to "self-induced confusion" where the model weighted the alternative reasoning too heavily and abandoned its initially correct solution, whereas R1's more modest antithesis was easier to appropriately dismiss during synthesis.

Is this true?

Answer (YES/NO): NO